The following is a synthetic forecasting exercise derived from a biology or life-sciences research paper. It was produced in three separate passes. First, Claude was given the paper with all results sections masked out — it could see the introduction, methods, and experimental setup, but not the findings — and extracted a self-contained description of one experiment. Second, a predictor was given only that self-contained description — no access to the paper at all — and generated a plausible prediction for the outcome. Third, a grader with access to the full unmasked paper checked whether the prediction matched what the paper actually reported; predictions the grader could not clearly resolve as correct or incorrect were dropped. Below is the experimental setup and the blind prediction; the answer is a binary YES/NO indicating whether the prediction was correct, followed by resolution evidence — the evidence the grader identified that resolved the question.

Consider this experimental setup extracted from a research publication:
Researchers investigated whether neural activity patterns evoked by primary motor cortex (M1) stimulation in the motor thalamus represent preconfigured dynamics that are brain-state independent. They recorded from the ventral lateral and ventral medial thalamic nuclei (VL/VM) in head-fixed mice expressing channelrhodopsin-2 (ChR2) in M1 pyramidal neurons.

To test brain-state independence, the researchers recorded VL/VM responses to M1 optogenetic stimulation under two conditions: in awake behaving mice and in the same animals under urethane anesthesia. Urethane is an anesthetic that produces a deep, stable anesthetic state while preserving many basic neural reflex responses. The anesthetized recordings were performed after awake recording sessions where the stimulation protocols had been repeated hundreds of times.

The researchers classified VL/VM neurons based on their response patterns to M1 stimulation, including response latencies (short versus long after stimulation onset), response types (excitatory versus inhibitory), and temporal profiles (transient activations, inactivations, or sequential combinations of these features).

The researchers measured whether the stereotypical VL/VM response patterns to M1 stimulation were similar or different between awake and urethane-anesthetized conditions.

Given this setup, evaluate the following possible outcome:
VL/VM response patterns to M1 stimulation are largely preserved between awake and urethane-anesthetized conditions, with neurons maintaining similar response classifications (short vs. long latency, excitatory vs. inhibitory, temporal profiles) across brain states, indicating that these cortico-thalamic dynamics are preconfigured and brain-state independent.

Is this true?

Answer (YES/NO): YES